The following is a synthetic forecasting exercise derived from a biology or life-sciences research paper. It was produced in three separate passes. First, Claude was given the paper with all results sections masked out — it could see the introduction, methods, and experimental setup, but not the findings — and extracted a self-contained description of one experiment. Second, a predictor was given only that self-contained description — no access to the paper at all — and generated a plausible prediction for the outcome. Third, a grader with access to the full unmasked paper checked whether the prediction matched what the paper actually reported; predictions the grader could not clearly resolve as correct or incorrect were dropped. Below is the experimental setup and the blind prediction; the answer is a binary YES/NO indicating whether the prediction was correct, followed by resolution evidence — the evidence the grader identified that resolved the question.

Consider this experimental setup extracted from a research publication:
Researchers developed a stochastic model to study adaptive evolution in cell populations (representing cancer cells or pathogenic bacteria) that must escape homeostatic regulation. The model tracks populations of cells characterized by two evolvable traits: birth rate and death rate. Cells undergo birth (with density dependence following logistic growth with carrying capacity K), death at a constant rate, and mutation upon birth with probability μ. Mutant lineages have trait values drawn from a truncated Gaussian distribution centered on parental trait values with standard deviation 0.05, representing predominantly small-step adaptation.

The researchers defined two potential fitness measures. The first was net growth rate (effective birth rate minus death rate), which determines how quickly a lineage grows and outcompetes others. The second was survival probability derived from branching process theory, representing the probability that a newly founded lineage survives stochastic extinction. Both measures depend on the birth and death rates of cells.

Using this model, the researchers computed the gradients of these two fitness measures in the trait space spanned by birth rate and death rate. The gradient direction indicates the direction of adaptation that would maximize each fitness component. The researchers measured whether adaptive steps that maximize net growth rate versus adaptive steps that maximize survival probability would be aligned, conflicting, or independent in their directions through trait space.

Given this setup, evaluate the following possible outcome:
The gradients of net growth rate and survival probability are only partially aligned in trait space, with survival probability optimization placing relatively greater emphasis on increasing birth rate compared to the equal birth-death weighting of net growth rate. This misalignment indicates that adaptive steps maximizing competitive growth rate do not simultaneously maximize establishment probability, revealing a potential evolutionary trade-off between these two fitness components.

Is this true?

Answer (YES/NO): NO